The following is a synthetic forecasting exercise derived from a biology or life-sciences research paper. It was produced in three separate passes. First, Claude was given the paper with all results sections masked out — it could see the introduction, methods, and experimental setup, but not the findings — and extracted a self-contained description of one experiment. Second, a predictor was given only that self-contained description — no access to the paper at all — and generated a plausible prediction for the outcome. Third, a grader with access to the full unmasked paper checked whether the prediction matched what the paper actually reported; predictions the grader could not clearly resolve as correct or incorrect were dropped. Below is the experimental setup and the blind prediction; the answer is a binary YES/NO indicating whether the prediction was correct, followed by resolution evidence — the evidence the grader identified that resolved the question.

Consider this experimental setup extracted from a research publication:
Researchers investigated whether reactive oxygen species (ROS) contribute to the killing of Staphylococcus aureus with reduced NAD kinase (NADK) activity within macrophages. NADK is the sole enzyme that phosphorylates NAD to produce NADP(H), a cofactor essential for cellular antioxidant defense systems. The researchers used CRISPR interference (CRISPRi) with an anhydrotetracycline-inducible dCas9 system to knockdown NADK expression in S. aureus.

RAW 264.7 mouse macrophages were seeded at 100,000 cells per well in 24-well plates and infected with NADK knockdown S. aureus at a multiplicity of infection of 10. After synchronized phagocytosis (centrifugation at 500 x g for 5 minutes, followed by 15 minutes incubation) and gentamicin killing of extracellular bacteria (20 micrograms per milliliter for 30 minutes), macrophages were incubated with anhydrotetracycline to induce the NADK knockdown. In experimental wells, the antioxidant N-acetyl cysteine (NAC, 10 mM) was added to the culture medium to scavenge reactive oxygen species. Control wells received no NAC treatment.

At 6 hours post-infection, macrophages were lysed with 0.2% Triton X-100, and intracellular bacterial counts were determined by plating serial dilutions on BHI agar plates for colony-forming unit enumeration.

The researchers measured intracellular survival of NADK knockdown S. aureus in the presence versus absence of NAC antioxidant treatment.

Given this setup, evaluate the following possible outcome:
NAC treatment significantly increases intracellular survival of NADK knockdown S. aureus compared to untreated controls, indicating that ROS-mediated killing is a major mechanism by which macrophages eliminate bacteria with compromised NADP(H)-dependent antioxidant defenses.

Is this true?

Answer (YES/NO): NO